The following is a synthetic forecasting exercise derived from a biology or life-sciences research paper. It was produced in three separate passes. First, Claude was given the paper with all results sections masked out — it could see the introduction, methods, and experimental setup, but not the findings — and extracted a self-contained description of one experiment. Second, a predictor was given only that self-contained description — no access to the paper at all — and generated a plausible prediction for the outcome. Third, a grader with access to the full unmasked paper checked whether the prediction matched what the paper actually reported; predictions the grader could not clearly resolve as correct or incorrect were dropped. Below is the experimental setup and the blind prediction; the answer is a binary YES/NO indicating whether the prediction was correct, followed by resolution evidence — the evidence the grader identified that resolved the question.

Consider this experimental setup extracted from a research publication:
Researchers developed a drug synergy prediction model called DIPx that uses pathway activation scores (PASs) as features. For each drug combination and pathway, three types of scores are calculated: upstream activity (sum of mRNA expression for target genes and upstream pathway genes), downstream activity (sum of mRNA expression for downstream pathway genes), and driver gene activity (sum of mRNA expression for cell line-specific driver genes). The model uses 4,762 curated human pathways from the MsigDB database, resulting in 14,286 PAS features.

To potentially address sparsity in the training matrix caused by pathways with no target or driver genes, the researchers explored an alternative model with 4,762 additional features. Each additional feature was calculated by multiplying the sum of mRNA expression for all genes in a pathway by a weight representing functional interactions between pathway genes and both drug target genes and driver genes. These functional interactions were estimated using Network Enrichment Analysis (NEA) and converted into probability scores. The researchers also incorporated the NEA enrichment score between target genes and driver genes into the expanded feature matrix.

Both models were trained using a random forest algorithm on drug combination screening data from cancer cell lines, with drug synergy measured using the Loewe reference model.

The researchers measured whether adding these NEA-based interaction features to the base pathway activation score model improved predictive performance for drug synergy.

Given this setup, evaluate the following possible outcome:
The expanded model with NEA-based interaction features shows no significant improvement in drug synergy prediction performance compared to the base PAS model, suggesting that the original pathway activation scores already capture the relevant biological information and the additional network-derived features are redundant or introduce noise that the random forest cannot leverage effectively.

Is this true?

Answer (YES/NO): YES